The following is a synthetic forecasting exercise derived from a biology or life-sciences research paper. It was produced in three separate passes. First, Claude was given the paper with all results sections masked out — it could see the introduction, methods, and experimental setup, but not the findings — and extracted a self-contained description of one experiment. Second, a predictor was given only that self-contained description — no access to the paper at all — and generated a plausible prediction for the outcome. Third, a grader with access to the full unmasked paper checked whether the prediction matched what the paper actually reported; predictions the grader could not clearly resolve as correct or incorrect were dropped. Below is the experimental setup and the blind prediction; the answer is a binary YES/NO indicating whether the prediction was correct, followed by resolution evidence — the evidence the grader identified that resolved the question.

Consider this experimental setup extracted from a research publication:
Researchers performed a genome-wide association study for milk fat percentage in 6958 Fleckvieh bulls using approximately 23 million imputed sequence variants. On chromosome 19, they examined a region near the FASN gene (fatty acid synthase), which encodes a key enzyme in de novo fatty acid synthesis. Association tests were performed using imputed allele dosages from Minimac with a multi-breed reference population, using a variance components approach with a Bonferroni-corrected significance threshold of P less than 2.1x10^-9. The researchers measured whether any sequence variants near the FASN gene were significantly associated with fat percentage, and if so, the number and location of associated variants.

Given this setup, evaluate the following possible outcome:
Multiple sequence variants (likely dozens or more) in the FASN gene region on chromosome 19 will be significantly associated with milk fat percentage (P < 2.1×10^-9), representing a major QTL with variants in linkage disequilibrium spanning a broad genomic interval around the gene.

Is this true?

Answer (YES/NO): NO